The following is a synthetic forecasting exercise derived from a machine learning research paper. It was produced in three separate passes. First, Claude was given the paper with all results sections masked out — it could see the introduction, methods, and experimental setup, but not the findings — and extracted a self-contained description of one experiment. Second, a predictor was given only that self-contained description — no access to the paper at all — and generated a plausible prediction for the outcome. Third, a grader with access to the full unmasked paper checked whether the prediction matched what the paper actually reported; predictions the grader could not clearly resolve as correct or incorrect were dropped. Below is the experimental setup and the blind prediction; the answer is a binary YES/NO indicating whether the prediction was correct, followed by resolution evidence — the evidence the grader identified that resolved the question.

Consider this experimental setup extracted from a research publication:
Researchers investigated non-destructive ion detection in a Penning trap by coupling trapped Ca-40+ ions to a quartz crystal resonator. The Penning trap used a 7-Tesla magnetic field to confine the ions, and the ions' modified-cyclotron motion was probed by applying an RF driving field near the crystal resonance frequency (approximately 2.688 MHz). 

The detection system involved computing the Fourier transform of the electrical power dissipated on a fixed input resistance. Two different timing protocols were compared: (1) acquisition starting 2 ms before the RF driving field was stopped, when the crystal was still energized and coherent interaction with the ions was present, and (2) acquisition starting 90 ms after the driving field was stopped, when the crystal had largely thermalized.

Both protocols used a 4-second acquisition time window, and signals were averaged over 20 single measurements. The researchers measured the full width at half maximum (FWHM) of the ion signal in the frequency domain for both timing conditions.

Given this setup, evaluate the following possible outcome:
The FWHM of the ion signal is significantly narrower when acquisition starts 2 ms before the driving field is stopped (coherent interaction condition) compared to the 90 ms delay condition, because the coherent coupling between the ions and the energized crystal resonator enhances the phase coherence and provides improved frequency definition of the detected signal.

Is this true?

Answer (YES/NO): YES